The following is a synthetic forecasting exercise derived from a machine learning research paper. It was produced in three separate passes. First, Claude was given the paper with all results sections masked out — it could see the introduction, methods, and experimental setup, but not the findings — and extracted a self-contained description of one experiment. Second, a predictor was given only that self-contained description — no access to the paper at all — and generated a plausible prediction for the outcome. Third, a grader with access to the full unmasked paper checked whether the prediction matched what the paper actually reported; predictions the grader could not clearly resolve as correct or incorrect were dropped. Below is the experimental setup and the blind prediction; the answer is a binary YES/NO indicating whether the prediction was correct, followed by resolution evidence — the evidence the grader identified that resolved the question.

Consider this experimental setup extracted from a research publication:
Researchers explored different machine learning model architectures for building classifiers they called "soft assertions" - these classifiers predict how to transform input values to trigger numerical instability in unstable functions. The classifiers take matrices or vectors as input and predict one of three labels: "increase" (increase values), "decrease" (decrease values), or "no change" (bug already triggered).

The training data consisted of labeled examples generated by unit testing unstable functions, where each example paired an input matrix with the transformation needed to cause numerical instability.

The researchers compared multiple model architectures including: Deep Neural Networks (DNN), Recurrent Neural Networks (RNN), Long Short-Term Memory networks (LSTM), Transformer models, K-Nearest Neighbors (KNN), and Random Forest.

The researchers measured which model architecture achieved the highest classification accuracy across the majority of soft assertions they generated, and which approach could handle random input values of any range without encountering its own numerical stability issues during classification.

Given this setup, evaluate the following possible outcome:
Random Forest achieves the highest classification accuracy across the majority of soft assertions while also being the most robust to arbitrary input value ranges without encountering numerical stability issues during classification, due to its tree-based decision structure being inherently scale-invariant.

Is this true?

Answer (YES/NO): YES